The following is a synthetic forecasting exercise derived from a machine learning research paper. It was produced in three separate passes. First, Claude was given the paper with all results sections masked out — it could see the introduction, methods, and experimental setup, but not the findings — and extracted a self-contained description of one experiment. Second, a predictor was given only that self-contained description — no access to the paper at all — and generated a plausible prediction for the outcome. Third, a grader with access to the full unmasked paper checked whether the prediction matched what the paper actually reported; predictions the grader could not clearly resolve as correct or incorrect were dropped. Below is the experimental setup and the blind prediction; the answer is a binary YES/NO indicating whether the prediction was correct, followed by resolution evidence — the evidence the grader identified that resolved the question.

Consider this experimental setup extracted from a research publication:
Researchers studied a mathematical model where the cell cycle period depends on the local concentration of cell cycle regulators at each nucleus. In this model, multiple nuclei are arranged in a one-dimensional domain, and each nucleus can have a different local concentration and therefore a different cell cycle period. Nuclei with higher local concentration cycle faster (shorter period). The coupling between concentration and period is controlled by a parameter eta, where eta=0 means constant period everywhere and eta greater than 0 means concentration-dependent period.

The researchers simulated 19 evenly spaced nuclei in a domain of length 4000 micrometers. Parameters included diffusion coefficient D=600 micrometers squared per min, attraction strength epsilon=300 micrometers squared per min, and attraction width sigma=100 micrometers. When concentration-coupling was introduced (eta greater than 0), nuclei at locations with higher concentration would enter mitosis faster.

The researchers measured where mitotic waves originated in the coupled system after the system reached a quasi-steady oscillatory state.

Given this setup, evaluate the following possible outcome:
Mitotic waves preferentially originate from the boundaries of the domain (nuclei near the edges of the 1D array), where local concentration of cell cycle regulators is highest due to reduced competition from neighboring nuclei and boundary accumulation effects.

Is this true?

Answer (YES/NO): YES